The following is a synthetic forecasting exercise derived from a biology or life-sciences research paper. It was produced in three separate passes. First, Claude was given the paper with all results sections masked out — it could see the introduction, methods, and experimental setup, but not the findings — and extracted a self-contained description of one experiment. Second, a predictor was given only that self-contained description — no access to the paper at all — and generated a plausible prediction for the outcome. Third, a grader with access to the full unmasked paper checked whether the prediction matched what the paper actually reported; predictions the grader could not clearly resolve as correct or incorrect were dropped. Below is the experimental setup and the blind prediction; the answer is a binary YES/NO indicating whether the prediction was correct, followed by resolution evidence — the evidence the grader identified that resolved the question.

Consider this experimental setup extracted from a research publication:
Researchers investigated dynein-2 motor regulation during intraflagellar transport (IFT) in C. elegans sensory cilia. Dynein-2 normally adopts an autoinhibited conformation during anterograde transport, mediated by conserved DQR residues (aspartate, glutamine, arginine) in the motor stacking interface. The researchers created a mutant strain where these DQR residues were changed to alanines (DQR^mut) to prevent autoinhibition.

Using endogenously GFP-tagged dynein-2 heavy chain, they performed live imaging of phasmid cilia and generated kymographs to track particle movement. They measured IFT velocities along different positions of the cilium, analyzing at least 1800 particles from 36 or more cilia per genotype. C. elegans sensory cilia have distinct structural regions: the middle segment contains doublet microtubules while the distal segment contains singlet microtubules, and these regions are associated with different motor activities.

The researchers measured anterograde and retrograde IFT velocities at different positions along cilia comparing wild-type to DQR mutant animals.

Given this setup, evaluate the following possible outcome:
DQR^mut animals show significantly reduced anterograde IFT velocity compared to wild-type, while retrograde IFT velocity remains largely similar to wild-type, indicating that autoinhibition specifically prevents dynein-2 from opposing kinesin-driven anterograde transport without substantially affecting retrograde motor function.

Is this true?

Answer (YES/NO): NO